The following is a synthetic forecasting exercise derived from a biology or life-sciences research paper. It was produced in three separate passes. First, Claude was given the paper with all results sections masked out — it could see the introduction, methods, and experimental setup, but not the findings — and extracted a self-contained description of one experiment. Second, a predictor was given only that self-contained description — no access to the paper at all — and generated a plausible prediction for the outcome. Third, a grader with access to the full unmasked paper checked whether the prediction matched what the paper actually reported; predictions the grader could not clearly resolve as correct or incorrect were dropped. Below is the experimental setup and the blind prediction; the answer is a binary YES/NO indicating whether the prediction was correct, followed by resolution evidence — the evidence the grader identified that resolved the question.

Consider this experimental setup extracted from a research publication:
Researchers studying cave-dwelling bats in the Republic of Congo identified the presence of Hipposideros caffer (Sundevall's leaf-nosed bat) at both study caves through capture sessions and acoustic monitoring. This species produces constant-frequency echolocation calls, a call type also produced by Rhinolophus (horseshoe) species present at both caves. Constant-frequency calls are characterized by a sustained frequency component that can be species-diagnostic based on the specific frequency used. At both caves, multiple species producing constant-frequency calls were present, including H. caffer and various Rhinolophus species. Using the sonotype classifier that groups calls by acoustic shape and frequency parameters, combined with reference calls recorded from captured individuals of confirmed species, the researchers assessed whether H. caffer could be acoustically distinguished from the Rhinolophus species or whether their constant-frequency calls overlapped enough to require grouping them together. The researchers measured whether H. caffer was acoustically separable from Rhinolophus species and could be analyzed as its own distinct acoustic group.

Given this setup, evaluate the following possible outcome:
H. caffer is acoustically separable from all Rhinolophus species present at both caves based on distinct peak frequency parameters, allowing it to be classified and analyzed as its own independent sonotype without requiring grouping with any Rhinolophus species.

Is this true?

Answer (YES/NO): YES